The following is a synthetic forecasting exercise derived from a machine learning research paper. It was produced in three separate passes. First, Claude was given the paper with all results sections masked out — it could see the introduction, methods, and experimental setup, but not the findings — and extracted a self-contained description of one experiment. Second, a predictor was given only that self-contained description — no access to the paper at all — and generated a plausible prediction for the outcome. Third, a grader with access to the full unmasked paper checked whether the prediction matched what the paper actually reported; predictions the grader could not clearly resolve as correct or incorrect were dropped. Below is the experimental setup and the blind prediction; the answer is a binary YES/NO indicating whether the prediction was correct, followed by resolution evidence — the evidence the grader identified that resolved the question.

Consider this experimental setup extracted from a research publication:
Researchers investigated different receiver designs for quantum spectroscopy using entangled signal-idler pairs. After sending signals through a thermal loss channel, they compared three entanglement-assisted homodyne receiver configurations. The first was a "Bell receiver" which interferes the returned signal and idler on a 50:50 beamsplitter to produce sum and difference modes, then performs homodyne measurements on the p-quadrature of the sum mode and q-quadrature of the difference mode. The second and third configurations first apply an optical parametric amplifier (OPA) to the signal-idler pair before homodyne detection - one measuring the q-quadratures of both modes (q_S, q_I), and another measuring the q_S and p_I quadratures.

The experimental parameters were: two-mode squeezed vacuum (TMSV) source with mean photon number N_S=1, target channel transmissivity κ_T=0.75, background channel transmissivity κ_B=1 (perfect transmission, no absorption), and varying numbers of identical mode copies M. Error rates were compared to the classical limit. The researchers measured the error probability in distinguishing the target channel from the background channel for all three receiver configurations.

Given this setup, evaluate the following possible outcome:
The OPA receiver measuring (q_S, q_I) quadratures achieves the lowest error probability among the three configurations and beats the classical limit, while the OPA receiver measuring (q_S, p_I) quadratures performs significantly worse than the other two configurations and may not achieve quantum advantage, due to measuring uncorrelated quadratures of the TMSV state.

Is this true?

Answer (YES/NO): NO